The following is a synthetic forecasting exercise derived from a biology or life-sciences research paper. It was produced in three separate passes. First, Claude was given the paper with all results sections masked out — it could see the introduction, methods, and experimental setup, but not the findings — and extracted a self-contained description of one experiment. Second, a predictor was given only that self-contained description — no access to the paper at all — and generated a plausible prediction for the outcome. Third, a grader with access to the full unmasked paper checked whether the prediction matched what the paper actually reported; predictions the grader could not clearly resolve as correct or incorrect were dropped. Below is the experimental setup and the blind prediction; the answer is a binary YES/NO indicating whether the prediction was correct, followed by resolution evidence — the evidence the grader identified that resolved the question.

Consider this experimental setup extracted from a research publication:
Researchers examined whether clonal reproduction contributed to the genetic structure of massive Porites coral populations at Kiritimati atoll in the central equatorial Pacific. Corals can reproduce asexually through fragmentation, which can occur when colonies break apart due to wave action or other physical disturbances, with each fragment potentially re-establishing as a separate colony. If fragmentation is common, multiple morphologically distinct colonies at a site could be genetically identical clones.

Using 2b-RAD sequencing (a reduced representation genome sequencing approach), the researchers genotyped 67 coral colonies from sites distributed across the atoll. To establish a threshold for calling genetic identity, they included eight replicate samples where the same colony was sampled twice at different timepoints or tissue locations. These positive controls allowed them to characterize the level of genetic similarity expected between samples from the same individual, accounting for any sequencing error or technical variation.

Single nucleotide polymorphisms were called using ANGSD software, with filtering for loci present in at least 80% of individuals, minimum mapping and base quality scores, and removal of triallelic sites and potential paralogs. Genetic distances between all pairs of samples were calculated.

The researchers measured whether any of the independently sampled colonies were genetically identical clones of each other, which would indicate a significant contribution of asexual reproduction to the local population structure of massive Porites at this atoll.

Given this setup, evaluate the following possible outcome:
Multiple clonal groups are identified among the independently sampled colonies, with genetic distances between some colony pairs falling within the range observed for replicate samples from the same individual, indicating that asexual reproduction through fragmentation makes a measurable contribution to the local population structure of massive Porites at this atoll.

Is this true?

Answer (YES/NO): NO